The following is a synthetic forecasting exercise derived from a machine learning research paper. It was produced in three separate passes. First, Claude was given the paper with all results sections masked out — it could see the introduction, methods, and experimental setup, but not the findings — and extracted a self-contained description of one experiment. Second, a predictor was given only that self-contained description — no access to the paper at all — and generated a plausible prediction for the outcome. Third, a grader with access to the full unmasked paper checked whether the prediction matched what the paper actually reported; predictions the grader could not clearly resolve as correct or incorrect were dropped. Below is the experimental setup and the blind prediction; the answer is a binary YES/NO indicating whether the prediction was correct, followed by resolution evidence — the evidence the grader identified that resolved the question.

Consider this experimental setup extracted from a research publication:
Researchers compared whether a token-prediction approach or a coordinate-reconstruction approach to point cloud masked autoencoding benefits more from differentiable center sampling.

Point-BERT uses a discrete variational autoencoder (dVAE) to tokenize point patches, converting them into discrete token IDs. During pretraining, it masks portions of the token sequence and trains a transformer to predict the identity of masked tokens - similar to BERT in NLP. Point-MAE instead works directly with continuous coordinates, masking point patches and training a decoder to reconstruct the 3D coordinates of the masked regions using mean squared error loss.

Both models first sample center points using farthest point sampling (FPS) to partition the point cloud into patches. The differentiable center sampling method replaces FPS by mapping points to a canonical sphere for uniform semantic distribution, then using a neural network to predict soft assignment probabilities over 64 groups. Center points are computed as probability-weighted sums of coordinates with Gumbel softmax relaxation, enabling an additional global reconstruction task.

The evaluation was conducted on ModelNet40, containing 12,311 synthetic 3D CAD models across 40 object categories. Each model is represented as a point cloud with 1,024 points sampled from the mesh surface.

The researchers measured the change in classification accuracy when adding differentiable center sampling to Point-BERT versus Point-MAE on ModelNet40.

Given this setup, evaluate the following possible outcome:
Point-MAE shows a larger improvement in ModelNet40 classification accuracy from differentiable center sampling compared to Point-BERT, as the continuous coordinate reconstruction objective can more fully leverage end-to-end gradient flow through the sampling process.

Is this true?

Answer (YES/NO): NO